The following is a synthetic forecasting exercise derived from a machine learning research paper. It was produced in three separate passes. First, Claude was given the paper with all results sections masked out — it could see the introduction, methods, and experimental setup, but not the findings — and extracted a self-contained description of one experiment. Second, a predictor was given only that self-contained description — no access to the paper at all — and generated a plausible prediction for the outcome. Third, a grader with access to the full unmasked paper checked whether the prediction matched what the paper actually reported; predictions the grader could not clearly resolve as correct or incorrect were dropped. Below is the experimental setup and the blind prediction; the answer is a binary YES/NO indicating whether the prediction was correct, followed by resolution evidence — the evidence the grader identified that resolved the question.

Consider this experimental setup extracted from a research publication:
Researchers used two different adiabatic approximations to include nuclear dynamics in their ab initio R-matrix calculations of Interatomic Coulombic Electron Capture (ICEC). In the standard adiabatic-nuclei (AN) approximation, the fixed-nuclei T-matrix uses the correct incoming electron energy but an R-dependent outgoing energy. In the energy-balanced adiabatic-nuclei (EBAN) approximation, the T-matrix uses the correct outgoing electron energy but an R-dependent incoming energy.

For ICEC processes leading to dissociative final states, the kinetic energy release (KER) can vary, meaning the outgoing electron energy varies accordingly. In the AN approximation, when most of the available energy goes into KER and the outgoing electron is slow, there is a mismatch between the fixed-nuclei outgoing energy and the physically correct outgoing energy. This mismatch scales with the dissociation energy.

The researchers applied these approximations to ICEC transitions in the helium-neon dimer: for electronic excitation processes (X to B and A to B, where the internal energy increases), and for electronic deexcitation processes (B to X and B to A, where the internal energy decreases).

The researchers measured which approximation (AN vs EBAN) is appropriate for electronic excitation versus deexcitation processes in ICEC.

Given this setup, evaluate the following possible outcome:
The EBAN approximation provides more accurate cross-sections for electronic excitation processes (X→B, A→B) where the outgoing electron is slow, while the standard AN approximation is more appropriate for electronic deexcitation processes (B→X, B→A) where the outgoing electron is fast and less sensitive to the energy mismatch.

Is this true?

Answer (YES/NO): NO